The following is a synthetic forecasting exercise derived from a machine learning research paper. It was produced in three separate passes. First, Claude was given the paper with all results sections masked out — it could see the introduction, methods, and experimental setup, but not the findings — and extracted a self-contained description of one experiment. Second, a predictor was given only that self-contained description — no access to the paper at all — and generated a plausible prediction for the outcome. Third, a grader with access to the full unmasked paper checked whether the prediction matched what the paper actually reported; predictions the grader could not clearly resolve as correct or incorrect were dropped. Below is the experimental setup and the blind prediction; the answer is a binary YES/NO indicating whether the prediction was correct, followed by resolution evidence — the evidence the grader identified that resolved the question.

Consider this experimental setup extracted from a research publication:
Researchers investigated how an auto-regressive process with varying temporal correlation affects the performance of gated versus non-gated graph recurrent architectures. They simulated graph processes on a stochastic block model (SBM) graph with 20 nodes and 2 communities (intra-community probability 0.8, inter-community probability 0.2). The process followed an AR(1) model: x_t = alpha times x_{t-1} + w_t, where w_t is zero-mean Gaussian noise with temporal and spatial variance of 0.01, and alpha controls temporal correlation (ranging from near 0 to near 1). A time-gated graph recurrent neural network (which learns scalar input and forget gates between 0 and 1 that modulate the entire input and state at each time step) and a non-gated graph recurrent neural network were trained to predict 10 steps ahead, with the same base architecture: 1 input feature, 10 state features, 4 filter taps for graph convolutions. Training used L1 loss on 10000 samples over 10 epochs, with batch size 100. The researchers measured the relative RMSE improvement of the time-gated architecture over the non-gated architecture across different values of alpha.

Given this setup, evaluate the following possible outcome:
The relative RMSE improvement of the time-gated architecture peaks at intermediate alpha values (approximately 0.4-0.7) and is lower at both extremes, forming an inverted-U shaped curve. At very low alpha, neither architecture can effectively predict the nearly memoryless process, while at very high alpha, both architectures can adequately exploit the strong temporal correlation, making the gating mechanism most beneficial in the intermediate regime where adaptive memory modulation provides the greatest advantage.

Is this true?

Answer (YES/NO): NO